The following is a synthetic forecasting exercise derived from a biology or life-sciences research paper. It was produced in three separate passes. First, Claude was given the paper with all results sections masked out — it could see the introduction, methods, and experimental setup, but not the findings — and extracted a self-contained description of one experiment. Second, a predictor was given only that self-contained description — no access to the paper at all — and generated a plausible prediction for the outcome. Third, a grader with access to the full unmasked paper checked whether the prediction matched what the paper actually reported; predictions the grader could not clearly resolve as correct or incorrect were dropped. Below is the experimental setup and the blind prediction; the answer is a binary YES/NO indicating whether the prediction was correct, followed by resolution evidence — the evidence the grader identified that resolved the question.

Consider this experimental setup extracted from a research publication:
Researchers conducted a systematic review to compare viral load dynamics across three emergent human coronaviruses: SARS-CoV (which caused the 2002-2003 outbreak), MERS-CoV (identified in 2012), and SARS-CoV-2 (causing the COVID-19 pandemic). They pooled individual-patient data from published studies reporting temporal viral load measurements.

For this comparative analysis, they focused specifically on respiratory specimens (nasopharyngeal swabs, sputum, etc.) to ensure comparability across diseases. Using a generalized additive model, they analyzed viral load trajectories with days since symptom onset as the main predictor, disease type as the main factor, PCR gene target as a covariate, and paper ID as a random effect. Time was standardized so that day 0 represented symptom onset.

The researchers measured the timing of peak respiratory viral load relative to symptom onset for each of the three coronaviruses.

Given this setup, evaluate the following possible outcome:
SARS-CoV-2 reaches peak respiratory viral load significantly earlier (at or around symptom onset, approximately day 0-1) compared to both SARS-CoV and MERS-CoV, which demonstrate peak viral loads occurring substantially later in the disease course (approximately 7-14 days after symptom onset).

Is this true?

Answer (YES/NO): NO